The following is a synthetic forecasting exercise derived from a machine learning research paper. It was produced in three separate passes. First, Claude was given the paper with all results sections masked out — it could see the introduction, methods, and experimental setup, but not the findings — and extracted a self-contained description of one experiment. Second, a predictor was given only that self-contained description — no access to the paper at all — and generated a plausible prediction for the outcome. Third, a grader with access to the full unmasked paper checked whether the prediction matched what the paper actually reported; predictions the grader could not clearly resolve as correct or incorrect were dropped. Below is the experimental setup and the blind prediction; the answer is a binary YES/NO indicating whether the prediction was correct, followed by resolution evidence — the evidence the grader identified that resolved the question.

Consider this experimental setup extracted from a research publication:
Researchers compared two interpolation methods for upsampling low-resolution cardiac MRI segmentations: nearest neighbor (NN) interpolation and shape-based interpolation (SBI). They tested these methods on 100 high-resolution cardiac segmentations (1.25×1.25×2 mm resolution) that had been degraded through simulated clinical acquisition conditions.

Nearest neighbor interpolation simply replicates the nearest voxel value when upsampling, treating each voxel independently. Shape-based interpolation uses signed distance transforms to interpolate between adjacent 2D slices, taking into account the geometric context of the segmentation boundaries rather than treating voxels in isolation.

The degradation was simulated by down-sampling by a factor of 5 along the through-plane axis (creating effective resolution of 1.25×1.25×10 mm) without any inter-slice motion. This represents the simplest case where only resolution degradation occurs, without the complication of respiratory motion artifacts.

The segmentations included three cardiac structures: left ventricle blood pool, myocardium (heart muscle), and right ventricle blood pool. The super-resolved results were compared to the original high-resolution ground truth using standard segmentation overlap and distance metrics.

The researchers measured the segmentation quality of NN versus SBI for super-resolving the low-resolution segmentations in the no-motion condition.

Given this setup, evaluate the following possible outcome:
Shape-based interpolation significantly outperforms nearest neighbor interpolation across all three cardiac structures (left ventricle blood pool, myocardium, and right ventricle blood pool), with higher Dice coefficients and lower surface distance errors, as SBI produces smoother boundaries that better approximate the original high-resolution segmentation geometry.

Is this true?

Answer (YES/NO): NO